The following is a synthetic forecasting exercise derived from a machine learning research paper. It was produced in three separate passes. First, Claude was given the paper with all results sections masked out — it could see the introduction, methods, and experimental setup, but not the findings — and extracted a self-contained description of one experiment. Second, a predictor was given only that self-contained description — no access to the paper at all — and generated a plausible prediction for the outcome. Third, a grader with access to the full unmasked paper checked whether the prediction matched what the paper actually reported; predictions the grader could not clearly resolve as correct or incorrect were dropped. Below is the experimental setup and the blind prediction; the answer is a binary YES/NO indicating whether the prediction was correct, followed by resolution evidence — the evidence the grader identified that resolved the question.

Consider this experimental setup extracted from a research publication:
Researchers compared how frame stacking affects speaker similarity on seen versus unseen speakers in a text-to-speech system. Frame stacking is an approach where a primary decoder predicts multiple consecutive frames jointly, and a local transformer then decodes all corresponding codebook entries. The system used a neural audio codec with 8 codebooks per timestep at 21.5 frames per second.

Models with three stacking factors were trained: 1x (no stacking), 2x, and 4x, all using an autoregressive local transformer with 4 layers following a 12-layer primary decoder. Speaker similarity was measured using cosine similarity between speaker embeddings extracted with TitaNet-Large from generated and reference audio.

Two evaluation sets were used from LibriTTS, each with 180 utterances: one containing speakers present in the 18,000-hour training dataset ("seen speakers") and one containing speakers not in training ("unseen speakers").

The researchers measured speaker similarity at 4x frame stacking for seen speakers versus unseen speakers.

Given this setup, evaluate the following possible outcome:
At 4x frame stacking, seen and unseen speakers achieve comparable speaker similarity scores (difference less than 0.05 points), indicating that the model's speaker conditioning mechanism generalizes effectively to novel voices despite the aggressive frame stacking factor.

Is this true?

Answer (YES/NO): NO